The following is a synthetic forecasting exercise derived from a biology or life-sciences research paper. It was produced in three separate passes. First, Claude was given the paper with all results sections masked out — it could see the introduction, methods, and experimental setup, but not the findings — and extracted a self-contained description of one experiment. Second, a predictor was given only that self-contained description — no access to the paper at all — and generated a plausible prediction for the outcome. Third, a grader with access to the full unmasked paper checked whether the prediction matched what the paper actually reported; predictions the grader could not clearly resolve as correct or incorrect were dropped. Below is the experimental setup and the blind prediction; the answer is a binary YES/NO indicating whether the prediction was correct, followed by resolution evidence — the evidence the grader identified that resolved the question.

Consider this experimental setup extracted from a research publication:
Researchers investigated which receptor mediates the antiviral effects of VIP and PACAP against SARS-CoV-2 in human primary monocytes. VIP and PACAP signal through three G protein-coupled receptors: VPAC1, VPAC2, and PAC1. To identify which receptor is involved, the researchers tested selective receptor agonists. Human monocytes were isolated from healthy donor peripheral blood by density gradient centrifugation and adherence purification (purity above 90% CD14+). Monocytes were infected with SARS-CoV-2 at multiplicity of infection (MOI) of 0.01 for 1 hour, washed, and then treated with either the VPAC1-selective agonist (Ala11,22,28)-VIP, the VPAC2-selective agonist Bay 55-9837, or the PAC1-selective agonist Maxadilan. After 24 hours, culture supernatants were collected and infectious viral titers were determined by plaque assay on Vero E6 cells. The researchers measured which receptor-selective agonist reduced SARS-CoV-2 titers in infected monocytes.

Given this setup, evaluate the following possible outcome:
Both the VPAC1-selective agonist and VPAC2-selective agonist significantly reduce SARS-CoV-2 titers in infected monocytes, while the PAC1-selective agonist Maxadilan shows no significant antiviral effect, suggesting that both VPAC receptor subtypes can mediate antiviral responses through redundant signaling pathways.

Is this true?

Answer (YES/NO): YES